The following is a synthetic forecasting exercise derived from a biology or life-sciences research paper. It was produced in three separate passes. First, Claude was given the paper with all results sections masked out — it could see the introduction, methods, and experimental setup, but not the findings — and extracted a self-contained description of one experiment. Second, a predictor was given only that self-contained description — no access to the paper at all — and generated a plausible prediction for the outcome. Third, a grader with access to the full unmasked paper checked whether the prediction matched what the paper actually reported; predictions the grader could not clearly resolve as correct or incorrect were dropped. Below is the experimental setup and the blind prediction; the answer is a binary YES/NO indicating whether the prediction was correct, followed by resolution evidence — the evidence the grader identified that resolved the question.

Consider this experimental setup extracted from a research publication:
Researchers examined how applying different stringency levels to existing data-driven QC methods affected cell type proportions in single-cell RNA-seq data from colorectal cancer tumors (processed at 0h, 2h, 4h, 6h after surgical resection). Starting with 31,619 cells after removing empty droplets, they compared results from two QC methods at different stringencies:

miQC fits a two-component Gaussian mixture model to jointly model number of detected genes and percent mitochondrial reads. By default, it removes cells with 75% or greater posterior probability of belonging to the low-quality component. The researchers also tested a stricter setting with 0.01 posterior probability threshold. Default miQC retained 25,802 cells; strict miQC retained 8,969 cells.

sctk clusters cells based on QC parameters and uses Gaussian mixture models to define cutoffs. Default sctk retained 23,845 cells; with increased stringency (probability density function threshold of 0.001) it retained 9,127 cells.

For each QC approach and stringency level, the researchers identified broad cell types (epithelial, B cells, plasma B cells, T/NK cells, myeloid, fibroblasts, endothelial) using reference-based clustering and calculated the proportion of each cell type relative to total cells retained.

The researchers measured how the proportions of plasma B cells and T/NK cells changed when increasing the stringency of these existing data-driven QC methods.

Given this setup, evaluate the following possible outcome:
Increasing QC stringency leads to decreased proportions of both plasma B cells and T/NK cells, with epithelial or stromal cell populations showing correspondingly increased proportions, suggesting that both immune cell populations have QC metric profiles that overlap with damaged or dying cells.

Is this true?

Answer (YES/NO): NO